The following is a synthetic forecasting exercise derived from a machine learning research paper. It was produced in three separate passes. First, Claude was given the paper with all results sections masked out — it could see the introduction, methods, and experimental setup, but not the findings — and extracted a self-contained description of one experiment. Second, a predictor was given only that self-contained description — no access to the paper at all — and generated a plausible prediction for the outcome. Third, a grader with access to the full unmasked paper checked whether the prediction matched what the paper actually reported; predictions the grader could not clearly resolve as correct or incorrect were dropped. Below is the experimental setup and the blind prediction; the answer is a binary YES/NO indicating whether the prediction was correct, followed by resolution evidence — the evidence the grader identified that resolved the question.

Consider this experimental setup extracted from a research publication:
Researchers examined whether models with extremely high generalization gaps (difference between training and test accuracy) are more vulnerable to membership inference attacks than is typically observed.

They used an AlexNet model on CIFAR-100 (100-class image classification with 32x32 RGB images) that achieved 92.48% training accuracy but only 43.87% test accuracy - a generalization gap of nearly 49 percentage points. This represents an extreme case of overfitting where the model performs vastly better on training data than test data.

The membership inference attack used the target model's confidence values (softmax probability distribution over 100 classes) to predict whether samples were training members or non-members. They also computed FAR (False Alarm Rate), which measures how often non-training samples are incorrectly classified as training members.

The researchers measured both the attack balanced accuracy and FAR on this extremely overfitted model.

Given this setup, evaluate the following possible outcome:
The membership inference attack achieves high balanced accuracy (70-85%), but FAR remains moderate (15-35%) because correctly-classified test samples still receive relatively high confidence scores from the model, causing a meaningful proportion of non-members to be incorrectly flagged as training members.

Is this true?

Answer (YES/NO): NO